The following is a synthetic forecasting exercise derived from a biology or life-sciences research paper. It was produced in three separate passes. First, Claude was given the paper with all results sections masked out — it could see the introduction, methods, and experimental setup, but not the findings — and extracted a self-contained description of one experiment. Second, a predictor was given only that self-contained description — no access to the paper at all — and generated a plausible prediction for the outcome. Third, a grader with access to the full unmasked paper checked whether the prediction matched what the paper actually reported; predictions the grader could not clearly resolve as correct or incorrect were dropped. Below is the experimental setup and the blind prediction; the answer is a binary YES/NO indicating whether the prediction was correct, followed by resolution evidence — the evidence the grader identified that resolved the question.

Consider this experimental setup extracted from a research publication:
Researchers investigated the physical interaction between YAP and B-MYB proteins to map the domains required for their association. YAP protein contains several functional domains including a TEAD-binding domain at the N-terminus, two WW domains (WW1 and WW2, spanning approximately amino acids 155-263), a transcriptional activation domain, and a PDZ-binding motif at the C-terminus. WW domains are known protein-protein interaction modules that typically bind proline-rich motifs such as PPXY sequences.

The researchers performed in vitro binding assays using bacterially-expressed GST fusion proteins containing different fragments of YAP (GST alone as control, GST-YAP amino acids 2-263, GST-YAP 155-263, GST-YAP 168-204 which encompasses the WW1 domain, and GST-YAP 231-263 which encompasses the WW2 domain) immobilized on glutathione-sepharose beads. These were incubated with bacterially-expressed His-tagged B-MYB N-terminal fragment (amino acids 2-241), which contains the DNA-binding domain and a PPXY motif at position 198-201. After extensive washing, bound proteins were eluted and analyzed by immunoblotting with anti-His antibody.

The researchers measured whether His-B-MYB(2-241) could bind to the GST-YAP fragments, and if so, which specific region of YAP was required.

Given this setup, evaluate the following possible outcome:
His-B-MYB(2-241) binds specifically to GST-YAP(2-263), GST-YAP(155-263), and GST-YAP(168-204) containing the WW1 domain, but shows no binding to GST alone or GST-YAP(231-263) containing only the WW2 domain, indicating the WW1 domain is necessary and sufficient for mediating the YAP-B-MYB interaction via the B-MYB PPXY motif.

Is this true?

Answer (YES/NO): NO